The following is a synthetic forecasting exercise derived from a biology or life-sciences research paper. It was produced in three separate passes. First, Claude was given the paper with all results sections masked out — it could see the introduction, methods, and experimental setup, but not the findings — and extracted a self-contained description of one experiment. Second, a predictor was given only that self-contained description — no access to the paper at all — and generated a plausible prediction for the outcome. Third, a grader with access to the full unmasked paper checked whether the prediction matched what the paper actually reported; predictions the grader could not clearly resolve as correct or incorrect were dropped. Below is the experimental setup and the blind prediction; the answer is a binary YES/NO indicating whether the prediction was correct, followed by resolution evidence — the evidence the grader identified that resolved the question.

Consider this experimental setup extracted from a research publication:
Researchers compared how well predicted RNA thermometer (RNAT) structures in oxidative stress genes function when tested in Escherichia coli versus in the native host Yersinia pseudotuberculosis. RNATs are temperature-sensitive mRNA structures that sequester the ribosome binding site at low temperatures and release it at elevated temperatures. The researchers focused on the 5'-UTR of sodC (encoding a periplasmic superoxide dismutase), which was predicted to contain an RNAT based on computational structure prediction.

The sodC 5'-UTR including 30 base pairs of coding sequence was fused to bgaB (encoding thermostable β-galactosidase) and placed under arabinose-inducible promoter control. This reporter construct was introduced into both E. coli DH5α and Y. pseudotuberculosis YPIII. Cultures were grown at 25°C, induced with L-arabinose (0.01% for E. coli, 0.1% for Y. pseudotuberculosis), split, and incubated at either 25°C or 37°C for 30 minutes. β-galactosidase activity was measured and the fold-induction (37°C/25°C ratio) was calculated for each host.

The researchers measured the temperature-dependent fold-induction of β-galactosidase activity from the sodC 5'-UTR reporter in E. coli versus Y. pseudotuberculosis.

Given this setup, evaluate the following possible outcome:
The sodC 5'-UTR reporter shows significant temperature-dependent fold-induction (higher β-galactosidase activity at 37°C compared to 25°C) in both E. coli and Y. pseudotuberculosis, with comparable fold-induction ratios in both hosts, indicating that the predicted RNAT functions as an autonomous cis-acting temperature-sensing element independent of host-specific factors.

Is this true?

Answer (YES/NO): NO